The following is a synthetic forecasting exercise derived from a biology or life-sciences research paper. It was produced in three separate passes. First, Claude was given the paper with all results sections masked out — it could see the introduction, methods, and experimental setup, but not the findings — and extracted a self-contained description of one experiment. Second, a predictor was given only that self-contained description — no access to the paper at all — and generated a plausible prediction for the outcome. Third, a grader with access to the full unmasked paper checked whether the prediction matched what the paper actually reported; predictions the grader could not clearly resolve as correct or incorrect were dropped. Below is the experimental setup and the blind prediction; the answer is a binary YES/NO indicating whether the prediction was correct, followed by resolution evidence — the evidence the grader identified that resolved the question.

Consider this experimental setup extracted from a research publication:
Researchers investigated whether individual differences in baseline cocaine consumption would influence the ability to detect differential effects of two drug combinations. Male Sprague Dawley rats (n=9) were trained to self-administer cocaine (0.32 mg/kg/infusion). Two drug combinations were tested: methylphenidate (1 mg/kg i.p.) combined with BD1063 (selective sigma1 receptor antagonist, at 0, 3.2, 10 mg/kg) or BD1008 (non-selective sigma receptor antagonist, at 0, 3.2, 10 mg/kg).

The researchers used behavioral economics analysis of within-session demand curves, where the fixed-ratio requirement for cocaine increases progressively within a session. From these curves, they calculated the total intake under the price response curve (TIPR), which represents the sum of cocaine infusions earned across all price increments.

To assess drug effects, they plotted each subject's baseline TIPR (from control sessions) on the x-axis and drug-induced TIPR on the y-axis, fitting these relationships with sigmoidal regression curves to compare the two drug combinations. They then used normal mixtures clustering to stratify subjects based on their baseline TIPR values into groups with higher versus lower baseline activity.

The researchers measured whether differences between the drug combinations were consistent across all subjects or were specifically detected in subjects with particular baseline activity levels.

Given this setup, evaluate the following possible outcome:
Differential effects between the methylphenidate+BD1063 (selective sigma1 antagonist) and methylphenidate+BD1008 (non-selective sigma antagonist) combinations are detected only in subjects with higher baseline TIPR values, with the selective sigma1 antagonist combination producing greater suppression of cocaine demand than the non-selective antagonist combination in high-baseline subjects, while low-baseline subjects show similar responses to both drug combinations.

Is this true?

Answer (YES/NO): NO